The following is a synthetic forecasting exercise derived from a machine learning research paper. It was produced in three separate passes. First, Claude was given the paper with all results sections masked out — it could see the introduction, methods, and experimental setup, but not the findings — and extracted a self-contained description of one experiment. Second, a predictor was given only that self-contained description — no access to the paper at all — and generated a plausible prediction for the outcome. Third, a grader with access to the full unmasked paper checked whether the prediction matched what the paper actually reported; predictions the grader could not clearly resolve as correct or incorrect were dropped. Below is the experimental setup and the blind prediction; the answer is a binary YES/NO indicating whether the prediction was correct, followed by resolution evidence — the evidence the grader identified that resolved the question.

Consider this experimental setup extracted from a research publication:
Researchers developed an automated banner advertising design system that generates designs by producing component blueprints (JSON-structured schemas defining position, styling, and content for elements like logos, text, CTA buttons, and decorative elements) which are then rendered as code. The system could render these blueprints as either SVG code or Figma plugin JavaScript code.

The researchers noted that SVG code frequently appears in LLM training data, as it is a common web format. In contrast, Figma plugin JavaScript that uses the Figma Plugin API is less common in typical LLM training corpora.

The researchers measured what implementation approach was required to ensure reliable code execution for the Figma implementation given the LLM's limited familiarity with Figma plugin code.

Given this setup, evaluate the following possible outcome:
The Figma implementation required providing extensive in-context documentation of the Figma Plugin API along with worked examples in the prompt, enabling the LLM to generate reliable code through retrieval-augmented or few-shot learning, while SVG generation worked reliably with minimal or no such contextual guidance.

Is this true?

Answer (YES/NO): NO